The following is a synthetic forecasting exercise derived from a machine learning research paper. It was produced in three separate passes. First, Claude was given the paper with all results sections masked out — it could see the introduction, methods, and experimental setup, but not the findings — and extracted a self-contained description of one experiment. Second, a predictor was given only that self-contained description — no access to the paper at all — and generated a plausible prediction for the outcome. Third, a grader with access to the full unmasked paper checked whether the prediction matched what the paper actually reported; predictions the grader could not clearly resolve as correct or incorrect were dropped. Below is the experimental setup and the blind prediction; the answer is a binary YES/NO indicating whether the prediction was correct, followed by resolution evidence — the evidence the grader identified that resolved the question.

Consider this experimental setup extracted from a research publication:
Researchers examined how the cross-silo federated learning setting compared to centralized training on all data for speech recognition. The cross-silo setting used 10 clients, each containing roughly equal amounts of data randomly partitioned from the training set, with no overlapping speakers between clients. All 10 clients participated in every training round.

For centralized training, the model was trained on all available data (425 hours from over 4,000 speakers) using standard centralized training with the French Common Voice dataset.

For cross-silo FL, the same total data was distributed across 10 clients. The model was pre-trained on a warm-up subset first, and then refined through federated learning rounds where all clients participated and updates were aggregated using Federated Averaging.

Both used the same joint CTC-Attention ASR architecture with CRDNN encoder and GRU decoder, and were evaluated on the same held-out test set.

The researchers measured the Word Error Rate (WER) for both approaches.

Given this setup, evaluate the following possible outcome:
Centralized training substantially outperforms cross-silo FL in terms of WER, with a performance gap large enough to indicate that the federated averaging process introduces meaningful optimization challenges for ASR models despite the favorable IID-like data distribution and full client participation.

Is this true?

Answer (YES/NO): NO